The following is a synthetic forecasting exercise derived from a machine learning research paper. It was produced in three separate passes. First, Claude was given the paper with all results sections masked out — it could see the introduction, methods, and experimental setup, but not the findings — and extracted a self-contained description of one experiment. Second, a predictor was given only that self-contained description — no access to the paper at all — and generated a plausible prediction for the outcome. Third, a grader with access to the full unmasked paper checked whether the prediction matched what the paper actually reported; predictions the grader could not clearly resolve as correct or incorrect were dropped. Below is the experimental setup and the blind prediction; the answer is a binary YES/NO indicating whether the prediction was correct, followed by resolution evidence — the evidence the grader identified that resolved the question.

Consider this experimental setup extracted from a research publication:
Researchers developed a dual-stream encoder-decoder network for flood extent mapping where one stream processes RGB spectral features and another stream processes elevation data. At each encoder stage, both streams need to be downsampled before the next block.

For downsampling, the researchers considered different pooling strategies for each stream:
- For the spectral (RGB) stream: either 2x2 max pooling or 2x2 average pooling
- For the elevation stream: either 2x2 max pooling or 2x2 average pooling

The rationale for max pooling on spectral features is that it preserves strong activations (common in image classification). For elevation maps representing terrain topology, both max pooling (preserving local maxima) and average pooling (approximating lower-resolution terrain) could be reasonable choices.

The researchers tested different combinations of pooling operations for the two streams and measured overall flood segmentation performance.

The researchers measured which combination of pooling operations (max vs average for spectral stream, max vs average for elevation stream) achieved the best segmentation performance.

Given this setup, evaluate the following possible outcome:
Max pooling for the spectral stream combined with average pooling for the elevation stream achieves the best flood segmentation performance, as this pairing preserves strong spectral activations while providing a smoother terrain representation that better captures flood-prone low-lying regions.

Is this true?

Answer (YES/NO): YES